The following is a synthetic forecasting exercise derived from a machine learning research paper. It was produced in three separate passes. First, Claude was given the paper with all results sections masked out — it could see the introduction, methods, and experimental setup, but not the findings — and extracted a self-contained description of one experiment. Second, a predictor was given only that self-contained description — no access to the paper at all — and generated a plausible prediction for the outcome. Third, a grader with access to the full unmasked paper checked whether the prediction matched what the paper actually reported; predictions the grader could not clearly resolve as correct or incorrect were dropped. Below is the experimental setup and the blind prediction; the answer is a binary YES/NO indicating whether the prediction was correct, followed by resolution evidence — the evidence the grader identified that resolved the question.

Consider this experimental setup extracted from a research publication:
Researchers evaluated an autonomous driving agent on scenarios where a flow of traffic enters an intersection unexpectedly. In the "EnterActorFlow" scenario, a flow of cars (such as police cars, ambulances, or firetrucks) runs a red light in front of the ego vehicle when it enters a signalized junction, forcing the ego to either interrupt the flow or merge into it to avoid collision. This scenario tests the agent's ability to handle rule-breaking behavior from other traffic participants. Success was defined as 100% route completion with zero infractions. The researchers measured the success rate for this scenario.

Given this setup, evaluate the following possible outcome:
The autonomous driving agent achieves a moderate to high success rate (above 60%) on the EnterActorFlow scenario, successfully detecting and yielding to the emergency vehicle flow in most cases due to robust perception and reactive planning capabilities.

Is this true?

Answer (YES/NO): YES